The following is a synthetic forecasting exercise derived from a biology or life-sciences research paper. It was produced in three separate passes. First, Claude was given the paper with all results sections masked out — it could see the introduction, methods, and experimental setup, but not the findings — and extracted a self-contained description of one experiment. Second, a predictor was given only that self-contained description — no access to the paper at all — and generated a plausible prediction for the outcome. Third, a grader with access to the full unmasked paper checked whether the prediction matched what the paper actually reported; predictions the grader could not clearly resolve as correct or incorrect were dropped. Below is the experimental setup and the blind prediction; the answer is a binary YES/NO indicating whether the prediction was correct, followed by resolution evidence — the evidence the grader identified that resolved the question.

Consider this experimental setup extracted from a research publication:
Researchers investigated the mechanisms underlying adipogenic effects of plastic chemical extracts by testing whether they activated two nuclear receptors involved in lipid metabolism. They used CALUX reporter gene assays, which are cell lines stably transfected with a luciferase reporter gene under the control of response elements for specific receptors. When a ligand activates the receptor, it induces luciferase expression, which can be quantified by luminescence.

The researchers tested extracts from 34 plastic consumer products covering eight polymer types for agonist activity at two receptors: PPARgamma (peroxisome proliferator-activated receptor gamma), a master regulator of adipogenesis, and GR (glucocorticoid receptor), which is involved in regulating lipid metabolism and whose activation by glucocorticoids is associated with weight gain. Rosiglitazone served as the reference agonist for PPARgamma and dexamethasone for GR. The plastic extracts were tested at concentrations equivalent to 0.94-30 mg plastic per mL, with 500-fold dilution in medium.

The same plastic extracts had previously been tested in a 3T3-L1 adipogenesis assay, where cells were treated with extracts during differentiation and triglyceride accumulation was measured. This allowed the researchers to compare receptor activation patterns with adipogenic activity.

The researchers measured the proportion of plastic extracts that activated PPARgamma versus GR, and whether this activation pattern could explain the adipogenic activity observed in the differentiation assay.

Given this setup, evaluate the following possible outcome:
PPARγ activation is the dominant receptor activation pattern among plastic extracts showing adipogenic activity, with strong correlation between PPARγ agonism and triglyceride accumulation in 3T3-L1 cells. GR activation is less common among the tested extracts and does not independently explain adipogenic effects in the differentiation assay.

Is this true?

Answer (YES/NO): NO